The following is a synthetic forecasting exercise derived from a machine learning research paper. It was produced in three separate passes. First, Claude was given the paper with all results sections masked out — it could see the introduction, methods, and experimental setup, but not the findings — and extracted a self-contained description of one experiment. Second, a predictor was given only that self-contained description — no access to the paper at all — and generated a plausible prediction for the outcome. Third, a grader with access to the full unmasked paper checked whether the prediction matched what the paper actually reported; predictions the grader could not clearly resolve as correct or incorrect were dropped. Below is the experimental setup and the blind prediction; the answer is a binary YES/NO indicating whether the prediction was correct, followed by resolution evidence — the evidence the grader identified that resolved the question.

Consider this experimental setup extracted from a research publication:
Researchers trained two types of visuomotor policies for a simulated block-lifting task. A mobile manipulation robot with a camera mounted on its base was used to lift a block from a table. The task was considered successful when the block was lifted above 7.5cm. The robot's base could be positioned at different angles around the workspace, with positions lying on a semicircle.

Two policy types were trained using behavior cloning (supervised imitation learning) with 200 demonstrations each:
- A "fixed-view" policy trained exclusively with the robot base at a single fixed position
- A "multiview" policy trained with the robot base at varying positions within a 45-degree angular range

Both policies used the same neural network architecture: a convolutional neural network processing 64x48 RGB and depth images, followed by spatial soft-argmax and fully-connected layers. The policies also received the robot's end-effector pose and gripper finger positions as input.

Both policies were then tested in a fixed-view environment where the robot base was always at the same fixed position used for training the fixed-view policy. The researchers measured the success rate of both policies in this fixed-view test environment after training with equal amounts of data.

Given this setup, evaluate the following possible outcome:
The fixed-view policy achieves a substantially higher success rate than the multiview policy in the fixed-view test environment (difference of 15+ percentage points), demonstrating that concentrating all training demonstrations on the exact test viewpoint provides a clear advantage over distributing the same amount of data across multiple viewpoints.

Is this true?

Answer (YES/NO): NO